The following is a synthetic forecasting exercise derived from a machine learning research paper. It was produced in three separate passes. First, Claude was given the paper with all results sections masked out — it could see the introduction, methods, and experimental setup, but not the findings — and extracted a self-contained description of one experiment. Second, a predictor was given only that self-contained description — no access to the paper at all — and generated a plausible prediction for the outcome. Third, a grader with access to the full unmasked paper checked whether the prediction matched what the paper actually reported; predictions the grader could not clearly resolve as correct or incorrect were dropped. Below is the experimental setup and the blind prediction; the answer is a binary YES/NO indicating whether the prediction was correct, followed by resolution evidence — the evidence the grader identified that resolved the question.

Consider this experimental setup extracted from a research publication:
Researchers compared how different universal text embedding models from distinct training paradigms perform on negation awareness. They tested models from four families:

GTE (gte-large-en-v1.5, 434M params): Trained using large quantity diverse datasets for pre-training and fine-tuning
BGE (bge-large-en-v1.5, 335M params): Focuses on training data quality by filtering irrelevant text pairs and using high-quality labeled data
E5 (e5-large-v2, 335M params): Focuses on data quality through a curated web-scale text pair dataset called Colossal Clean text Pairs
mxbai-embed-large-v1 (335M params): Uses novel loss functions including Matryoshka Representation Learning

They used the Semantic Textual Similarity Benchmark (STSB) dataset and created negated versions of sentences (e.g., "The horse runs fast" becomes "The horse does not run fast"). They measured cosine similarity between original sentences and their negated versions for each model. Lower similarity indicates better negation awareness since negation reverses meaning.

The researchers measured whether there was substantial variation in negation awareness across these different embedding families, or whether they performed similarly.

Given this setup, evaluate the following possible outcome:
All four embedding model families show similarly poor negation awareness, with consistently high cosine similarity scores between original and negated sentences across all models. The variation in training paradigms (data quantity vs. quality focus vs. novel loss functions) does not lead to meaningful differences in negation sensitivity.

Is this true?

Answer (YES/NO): YES